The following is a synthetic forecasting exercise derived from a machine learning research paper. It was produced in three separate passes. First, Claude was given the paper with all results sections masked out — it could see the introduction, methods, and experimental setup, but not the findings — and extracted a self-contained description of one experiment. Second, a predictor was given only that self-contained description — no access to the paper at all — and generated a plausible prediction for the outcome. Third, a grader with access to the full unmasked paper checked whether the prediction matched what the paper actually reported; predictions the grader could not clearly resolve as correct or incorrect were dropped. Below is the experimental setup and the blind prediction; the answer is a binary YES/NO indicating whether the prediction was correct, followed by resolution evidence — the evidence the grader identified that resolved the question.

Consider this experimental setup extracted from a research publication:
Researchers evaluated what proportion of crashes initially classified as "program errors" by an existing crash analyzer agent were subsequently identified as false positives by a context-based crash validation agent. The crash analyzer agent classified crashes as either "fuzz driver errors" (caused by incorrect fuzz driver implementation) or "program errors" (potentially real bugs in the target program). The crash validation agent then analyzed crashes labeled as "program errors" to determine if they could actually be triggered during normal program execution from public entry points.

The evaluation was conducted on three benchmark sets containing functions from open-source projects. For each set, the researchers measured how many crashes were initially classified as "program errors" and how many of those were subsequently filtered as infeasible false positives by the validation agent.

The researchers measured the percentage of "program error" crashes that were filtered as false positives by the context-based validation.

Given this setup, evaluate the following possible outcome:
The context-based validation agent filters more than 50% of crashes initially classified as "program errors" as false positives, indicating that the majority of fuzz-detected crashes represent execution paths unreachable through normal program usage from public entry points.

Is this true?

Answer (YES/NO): YES